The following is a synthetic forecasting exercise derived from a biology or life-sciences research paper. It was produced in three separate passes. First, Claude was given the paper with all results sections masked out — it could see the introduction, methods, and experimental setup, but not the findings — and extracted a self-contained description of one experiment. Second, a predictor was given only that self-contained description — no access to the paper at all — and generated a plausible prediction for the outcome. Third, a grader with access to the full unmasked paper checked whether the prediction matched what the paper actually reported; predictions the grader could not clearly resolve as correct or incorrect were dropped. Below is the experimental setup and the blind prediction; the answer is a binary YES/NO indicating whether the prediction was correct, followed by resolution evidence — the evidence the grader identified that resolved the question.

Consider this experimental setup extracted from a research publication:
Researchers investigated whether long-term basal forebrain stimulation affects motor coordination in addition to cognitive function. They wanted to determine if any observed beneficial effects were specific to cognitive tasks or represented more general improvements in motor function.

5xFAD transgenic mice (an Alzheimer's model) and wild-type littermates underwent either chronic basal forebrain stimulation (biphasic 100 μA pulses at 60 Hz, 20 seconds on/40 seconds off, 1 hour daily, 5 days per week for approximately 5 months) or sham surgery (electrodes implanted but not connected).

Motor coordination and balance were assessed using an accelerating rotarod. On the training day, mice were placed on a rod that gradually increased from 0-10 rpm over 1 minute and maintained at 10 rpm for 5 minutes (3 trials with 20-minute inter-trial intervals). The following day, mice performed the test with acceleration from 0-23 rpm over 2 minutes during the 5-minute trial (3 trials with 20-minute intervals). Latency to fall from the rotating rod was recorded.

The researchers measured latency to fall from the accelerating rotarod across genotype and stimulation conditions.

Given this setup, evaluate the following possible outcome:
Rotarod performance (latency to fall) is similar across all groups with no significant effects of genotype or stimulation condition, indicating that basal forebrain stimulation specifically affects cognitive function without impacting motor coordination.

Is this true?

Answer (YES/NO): YES